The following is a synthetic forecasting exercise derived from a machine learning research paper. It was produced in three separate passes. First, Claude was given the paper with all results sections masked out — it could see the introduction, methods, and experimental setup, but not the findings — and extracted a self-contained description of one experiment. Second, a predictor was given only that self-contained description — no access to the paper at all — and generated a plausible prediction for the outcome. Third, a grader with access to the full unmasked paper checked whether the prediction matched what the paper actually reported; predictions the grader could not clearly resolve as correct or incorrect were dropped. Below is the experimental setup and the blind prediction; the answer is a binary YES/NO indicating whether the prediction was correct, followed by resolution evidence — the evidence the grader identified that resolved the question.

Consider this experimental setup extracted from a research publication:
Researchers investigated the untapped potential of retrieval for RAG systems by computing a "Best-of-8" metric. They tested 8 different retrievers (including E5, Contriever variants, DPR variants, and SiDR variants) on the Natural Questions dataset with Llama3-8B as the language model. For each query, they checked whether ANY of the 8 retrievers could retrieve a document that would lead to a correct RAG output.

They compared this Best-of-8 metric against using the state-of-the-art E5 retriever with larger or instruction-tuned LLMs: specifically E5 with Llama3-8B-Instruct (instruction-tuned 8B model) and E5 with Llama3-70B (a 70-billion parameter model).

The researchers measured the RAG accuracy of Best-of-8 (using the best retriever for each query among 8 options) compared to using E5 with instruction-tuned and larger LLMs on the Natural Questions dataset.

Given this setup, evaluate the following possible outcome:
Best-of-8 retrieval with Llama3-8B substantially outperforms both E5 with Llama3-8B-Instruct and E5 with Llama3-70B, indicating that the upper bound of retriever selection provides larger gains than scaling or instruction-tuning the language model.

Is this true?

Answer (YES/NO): YES